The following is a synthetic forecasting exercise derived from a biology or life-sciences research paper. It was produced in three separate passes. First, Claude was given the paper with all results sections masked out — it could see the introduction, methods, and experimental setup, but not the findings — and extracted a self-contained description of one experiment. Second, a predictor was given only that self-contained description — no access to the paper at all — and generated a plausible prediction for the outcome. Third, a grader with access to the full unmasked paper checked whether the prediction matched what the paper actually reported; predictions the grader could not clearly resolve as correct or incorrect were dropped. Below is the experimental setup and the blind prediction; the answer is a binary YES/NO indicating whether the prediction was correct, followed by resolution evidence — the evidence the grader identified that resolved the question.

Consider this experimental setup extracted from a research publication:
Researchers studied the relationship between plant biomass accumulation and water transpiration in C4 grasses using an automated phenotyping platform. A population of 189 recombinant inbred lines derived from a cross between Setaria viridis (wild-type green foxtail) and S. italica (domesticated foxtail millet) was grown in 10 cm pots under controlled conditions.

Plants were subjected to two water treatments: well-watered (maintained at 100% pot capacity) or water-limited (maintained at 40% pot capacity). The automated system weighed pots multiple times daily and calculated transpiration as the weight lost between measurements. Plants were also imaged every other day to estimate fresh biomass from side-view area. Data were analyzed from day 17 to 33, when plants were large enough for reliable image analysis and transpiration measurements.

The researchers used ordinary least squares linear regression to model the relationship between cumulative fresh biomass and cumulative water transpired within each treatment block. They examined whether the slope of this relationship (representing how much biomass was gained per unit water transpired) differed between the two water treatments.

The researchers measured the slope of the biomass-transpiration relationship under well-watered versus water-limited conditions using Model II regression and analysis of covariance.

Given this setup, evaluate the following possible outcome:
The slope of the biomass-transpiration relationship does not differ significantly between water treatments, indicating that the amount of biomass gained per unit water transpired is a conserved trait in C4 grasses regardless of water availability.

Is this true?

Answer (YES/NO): NO